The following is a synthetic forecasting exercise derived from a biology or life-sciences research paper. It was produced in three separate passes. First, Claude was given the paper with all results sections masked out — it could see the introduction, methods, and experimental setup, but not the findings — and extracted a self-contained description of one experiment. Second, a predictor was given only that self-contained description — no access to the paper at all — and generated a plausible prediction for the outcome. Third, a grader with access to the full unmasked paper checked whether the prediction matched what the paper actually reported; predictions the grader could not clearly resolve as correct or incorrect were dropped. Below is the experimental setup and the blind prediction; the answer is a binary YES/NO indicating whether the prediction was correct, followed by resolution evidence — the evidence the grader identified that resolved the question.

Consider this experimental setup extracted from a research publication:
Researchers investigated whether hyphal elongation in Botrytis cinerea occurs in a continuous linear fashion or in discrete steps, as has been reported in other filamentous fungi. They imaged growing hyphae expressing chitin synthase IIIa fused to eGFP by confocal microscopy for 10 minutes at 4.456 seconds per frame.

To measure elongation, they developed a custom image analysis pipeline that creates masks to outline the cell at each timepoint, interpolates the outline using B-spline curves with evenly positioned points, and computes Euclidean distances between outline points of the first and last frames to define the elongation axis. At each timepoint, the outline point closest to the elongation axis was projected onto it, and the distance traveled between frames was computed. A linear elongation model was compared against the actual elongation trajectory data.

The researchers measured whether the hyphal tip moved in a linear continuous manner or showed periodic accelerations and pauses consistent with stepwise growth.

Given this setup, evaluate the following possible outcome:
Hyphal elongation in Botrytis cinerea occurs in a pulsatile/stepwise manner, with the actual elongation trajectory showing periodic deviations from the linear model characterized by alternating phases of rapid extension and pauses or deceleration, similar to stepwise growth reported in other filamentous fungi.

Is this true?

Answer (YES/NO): NO